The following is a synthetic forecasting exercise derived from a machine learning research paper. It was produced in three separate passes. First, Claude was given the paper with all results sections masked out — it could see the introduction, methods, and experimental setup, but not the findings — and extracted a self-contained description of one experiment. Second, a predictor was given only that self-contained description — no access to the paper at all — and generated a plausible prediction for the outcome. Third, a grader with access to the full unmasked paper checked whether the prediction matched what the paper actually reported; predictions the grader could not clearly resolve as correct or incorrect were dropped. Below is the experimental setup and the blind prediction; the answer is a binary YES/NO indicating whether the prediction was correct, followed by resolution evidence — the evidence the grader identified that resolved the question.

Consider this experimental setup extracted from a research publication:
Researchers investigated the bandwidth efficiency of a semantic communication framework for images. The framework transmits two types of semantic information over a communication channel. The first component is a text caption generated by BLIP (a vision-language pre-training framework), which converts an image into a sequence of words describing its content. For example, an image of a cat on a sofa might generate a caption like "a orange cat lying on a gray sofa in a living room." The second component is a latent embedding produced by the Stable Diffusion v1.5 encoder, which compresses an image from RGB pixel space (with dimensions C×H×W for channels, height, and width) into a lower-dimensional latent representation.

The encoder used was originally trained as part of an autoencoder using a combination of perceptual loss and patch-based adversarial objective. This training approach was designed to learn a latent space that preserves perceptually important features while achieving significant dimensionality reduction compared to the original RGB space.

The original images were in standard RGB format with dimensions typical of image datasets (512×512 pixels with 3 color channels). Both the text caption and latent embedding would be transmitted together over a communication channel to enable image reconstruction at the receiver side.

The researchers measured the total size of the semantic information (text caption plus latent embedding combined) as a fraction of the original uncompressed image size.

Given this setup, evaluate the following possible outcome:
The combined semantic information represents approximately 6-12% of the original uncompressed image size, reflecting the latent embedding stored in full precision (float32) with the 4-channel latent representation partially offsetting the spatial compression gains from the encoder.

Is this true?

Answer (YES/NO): NO